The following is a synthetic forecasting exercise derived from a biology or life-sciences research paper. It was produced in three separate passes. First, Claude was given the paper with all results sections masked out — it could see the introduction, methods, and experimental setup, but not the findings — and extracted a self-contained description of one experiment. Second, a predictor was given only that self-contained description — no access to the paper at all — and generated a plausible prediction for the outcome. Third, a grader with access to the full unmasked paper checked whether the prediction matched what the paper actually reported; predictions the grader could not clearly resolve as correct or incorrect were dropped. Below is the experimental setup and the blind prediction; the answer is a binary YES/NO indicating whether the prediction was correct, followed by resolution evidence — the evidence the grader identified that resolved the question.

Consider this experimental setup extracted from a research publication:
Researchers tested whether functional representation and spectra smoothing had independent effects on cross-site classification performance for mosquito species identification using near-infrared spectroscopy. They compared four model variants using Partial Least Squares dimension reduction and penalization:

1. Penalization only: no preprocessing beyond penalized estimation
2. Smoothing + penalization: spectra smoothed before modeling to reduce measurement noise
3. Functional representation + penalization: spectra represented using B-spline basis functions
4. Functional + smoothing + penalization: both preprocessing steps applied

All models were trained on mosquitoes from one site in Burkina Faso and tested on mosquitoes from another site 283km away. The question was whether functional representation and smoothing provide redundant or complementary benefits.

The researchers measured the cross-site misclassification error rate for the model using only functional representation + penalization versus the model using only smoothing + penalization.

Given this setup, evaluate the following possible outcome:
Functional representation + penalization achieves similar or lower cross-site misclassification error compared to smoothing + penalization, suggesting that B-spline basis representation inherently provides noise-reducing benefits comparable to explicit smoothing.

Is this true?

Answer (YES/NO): YES